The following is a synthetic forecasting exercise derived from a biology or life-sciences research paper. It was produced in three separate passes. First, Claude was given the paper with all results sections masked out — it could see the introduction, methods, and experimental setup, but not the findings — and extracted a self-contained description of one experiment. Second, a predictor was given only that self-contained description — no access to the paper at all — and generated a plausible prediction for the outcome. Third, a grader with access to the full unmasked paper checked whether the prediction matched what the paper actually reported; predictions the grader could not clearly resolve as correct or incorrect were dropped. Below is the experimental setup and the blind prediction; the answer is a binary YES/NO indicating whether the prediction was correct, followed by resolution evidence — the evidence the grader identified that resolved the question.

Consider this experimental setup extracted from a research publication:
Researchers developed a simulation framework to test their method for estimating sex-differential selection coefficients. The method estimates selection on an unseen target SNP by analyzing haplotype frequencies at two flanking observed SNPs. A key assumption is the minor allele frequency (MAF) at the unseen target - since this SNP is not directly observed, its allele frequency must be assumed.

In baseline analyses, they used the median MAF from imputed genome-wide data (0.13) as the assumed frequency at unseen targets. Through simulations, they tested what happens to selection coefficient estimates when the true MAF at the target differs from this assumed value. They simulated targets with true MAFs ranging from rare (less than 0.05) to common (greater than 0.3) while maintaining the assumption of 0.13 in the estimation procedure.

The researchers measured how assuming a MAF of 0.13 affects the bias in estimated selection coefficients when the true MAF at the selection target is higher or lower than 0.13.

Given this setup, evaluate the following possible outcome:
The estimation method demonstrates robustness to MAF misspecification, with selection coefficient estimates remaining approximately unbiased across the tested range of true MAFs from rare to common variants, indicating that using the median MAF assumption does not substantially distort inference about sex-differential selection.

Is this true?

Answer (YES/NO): NO